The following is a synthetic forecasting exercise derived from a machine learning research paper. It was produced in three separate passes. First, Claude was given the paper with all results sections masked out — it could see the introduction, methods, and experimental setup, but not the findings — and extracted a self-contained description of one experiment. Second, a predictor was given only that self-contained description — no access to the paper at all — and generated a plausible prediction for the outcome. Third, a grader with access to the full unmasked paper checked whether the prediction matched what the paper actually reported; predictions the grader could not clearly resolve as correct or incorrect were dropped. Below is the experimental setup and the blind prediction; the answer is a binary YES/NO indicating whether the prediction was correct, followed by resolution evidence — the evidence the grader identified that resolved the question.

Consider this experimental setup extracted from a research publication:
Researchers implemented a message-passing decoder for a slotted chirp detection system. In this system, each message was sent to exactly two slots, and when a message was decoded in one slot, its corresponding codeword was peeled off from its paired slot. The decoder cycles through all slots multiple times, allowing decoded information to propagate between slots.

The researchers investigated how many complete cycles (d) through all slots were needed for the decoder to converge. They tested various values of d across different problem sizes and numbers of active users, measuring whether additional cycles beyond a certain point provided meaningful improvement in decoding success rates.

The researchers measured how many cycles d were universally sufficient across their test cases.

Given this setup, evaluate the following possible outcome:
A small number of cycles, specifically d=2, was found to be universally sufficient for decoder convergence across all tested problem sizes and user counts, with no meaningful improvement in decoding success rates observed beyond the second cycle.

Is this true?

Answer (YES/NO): NO